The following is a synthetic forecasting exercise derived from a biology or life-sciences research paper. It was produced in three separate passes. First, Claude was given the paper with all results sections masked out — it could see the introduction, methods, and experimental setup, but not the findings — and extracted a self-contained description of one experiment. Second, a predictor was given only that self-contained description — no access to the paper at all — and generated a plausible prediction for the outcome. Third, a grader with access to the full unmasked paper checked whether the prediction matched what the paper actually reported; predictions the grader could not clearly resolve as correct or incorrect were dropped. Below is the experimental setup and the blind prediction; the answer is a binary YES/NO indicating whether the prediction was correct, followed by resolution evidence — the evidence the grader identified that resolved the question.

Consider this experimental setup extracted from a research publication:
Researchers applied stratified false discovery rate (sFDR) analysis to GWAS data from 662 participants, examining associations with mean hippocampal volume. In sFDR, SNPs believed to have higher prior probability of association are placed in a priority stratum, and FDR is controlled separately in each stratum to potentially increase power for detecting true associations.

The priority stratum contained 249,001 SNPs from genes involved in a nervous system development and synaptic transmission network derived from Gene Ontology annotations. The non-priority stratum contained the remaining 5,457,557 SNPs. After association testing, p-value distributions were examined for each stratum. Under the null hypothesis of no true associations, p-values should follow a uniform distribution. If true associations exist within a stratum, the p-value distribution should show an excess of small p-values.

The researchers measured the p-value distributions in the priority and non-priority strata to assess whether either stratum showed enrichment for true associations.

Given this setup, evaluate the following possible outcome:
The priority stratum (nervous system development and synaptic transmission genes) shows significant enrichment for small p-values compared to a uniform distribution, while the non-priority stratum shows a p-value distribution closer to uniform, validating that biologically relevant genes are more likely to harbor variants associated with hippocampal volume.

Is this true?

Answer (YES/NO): NO